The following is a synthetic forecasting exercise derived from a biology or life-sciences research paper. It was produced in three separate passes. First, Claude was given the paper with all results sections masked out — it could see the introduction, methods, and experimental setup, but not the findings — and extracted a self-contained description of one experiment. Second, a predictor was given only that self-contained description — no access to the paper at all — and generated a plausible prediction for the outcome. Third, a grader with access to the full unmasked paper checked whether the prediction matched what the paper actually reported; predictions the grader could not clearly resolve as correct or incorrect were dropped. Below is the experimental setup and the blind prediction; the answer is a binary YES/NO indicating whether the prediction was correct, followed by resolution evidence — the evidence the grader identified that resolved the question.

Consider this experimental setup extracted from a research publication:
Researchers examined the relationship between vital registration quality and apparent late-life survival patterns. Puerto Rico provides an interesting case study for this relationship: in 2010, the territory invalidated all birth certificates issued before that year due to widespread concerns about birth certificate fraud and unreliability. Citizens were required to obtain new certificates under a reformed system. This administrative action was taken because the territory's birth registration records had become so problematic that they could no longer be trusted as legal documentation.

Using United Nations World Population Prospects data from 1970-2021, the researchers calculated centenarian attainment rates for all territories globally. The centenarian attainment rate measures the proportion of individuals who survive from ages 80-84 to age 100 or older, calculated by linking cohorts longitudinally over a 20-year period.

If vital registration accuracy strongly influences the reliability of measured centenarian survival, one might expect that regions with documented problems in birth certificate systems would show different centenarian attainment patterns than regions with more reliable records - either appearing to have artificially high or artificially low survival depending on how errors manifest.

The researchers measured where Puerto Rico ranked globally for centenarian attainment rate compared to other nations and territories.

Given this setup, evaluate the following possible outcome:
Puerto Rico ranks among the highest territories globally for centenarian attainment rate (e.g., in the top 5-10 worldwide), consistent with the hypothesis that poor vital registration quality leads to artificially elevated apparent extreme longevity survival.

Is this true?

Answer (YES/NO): YES